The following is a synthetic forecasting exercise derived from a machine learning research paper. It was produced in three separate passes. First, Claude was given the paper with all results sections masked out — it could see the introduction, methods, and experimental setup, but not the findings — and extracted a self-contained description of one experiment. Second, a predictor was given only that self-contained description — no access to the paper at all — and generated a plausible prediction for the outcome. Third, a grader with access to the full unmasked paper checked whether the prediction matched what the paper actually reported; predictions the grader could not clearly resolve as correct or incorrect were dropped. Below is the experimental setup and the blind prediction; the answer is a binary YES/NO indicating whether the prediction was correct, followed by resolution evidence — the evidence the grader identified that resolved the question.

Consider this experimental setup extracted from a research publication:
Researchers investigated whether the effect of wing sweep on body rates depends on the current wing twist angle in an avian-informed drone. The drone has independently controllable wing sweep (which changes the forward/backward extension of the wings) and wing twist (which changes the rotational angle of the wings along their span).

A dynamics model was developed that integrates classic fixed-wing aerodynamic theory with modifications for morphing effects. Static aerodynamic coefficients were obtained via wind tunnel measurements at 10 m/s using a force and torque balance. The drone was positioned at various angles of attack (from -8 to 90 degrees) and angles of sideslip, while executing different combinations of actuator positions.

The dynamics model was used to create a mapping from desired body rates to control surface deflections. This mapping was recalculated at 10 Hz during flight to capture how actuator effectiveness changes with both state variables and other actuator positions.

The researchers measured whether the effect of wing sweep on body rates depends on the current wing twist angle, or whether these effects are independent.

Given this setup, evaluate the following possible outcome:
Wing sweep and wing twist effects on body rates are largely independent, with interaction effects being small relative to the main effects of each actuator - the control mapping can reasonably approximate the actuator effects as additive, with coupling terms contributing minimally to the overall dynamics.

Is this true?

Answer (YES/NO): NO